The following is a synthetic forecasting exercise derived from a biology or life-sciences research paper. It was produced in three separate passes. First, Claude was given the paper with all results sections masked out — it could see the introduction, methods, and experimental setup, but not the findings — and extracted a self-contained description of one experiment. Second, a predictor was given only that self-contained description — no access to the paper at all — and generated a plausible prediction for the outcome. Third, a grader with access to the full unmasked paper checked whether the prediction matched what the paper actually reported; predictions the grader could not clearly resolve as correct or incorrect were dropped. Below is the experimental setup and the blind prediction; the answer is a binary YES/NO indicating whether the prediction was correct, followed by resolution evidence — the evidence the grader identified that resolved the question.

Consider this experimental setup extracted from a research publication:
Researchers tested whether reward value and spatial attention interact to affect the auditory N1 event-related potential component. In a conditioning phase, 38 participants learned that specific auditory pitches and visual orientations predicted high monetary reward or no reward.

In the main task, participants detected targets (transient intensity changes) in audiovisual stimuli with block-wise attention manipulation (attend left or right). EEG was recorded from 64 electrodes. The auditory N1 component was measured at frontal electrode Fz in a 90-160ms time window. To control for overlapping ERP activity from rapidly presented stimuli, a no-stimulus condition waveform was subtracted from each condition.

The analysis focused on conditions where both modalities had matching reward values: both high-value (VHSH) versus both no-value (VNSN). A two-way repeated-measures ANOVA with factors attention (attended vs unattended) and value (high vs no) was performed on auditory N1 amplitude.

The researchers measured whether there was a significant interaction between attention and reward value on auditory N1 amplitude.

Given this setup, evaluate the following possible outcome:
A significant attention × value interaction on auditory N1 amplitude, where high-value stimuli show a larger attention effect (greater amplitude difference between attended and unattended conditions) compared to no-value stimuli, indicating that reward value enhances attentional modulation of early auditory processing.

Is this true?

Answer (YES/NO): YES